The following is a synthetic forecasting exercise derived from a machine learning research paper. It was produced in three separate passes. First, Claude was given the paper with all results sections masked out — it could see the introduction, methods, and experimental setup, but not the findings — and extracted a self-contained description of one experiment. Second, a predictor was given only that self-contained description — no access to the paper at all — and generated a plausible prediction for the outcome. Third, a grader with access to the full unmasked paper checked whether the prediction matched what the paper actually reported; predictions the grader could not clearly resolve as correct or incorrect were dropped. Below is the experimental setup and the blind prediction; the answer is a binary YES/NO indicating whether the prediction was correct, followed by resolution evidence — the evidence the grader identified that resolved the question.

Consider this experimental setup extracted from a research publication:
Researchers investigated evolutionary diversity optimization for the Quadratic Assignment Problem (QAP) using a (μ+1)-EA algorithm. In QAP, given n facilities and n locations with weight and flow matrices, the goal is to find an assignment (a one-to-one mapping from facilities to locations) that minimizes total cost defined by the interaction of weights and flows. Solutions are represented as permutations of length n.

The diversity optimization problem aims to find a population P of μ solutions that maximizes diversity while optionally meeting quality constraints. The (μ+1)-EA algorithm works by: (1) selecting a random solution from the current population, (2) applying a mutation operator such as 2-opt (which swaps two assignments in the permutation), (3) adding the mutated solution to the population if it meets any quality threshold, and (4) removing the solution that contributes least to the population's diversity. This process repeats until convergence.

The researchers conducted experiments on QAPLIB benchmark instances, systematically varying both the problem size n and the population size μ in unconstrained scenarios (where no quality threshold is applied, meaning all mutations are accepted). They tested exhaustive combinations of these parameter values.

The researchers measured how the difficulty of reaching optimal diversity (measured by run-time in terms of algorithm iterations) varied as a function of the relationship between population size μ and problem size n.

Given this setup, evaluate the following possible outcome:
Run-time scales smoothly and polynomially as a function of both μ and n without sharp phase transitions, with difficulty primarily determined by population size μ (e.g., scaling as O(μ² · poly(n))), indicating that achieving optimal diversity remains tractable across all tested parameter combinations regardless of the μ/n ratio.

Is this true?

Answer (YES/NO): NO